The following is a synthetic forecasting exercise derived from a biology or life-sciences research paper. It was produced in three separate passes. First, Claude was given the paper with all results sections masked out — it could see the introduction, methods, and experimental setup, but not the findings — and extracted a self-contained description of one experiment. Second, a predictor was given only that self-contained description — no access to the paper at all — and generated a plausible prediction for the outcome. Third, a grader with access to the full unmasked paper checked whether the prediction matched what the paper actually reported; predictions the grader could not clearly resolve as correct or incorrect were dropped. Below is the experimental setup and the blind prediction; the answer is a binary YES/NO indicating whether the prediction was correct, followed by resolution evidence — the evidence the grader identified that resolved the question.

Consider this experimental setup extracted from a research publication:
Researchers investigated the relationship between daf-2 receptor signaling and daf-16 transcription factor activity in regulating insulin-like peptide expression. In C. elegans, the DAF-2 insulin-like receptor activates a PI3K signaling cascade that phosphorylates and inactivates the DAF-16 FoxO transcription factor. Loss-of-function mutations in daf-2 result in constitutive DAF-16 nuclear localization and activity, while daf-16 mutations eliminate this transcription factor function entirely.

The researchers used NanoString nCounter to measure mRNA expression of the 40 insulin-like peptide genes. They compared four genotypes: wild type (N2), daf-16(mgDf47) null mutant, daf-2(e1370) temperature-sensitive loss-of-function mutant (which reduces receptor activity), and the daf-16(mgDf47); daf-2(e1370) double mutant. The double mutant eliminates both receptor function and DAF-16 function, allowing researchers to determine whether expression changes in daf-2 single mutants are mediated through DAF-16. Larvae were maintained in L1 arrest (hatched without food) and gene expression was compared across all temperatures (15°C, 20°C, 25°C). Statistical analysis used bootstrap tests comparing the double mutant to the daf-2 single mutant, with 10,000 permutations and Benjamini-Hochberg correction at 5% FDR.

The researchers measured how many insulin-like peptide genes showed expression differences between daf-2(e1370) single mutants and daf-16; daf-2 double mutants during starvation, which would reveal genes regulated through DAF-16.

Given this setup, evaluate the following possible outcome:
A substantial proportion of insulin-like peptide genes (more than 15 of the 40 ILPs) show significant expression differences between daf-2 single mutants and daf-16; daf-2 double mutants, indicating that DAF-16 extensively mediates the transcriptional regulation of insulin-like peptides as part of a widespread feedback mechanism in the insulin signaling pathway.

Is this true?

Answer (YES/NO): YES